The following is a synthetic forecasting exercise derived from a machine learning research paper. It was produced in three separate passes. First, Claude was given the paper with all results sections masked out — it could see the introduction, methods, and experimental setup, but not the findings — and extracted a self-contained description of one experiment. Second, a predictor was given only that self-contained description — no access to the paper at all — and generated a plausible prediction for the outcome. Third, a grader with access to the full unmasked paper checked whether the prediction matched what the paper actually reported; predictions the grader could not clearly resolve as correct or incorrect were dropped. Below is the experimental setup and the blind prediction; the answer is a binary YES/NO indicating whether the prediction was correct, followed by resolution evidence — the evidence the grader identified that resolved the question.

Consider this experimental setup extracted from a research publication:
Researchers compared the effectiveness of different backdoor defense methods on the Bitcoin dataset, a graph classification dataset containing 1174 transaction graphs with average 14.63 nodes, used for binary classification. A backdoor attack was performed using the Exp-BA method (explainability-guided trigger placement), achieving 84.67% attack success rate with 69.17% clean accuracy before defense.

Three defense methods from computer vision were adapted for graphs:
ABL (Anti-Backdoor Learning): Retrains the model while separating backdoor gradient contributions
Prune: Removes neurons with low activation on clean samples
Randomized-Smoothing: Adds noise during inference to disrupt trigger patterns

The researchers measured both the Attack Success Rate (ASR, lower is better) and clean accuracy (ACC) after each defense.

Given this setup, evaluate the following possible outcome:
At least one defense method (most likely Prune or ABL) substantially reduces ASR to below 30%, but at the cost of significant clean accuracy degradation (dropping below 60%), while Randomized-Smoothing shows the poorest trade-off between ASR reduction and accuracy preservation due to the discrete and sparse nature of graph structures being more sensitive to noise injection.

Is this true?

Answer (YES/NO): NO